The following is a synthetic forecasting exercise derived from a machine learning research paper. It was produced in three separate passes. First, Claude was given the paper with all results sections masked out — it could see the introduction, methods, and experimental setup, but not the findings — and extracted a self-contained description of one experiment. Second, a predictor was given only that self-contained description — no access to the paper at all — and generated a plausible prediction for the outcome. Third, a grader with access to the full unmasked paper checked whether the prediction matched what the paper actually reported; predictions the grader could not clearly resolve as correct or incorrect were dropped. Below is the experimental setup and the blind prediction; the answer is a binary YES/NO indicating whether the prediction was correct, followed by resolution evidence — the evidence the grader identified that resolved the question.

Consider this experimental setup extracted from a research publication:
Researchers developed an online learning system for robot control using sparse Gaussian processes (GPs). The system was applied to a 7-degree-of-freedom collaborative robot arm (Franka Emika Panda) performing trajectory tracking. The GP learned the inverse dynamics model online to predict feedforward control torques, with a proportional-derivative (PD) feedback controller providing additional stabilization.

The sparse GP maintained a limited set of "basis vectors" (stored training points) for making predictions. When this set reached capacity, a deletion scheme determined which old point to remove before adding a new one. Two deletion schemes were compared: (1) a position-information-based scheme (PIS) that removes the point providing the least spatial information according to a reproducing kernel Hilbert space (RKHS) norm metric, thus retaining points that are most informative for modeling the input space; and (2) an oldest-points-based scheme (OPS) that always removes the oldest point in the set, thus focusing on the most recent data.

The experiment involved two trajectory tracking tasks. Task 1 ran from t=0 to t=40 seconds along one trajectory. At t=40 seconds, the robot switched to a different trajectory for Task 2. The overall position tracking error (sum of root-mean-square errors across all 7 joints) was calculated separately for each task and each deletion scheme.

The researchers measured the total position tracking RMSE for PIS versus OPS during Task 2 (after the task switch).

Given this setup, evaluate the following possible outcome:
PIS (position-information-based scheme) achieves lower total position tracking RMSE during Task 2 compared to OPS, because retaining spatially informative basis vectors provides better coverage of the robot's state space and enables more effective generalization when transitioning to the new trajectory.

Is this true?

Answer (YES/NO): NO